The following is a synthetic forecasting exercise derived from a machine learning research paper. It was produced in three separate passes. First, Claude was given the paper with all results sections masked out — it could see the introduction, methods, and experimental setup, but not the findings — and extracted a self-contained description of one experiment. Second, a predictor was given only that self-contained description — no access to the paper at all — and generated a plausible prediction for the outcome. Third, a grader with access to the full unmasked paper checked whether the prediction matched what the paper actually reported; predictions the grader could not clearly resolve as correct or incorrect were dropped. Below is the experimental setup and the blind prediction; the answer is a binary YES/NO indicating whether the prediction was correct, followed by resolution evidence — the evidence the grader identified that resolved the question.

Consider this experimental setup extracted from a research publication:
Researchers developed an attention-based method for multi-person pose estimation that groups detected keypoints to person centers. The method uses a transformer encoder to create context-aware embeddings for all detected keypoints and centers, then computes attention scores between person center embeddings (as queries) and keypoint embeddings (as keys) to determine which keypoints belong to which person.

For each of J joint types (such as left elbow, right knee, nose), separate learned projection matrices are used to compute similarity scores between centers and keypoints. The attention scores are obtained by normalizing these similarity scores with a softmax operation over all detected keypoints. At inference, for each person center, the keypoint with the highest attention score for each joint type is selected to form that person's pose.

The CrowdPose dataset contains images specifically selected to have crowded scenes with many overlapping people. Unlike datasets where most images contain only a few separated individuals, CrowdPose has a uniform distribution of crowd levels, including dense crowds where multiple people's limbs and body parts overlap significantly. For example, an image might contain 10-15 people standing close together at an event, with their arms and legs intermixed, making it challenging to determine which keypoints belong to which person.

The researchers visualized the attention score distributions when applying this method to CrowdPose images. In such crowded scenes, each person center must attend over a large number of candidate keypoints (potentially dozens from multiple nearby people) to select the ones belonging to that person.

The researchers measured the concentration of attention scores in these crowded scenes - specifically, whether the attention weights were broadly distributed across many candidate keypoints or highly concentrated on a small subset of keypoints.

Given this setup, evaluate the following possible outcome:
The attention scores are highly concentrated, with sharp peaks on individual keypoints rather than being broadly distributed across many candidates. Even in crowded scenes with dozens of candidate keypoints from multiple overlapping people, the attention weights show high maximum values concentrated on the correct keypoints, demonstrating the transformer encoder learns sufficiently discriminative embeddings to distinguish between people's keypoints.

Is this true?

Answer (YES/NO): YES